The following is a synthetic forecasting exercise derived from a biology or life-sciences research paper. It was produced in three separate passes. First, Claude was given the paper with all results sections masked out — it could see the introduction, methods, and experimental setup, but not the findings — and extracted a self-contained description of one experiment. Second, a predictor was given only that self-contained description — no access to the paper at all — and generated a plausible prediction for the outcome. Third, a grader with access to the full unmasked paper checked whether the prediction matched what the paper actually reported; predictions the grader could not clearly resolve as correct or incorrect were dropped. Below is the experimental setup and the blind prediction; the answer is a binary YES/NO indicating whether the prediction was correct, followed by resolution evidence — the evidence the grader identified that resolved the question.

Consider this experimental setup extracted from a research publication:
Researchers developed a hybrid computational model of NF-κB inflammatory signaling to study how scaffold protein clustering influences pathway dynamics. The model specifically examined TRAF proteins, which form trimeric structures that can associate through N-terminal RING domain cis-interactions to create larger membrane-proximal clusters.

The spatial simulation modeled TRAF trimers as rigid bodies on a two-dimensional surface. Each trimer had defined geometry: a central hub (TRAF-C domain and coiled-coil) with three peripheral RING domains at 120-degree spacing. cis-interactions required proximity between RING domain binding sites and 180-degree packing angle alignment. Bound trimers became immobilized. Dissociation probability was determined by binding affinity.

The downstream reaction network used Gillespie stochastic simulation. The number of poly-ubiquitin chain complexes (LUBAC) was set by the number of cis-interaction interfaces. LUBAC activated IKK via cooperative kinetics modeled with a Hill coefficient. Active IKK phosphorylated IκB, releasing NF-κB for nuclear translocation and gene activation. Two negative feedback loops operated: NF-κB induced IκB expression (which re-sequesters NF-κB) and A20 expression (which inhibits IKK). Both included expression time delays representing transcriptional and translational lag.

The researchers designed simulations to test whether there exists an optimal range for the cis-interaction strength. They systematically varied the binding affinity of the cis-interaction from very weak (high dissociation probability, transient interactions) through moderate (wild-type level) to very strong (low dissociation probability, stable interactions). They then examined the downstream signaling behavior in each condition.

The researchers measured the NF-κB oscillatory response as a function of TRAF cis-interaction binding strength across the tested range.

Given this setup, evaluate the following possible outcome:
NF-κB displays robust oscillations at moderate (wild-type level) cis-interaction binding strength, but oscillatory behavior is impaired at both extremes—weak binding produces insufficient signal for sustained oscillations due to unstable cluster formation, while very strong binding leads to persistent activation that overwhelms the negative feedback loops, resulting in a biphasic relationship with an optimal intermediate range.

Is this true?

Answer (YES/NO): NO